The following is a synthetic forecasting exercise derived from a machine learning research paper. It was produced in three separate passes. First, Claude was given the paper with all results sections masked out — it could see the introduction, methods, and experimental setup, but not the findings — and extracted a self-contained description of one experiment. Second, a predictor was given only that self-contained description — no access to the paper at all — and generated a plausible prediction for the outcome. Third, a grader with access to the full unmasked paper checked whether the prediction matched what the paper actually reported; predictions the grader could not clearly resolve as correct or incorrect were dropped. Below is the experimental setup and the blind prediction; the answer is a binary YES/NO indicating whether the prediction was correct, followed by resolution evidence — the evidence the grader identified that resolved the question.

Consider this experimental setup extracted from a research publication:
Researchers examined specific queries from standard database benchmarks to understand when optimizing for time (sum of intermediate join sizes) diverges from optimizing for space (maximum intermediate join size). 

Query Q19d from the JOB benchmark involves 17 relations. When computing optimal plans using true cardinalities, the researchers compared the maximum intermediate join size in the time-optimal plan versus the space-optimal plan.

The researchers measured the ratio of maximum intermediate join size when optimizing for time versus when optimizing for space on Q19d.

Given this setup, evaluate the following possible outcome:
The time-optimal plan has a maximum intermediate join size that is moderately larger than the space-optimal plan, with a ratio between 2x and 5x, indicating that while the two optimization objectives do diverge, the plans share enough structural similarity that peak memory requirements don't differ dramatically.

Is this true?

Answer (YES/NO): NO